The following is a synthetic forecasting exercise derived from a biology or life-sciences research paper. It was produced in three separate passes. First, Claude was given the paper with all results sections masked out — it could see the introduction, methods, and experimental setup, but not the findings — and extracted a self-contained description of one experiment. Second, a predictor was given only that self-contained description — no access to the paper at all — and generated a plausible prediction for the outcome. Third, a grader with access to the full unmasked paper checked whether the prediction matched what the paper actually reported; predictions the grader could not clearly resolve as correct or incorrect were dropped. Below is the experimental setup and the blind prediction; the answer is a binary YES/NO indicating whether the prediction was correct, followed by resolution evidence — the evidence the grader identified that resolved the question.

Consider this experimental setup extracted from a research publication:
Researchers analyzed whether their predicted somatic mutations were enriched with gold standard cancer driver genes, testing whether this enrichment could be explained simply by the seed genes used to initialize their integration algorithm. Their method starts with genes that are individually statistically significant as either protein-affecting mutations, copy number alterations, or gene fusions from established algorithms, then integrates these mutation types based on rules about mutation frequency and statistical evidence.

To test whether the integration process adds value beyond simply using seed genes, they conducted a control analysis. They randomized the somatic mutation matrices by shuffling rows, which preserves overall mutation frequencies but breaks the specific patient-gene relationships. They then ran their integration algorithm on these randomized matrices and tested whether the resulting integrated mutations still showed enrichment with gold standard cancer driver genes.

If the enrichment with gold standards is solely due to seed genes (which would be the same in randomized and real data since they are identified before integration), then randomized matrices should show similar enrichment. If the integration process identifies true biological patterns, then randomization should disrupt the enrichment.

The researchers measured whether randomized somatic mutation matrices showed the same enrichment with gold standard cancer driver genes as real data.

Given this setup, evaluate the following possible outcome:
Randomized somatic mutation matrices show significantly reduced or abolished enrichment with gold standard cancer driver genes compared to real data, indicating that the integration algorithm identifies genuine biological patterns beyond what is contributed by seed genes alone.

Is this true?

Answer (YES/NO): YES